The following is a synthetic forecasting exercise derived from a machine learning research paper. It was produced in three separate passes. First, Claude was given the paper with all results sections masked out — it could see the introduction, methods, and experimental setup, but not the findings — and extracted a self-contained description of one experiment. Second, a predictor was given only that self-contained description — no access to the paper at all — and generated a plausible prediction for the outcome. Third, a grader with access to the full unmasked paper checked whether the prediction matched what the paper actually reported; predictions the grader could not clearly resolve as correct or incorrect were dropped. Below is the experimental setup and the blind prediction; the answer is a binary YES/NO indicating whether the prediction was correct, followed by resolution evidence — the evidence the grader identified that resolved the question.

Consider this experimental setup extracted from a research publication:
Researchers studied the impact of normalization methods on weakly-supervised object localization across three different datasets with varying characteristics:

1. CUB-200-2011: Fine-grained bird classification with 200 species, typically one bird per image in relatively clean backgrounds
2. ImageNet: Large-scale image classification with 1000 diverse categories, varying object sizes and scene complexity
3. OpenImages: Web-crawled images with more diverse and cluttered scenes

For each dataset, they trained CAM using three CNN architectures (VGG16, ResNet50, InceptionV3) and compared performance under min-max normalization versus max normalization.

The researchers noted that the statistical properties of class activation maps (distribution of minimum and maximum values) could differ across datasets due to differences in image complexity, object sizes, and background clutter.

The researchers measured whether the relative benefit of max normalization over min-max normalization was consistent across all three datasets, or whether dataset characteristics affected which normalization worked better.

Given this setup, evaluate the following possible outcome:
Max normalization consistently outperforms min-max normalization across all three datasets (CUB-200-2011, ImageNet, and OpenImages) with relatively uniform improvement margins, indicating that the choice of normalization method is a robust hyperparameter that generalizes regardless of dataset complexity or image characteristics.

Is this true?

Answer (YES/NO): NO